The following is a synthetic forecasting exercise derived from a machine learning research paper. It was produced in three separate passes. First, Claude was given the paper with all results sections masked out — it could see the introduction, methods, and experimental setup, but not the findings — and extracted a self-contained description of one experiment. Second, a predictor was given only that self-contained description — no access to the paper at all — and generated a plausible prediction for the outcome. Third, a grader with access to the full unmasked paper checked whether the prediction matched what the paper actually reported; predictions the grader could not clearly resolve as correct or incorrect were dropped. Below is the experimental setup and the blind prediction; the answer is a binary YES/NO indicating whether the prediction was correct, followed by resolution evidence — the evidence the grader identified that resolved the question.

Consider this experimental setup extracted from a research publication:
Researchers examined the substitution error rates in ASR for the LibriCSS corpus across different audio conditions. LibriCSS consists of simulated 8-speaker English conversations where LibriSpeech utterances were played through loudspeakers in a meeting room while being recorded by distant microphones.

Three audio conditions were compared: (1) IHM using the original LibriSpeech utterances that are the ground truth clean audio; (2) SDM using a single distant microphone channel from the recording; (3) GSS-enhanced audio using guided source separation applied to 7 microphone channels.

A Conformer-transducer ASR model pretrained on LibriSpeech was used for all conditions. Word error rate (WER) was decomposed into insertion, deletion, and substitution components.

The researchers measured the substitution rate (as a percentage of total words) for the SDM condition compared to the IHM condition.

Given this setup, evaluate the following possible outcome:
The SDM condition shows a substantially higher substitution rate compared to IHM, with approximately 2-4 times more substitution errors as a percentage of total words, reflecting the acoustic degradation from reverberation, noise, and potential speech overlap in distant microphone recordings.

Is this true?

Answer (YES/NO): YES